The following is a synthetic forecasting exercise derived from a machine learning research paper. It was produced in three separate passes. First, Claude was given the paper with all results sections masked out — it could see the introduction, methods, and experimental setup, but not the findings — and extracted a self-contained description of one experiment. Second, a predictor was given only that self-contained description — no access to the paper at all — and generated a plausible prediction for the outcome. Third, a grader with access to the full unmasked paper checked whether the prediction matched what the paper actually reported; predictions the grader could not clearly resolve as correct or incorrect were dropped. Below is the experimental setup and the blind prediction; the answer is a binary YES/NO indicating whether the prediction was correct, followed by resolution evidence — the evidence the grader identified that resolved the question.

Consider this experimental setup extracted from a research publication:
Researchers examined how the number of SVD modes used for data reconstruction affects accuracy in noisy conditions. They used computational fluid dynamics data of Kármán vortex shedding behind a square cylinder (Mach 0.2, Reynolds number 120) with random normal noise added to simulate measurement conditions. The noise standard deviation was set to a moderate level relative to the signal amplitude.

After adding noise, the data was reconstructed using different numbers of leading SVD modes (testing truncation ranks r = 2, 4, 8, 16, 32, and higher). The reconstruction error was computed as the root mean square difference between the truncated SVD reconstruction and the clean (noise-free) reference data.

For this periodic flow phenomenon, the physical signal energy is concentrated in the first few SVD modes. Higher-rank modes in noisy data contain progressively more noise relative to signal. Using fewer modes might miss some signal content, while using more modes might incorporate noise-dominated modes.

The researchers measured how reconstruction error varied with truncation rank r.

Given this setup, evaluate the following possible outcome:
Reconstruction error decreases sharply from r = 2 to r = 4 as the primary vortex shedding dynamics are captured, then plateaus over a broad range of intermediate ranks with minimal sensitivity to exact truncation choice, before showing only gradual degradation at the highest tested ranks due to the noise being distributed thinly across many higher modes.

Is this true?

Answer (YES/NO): NO